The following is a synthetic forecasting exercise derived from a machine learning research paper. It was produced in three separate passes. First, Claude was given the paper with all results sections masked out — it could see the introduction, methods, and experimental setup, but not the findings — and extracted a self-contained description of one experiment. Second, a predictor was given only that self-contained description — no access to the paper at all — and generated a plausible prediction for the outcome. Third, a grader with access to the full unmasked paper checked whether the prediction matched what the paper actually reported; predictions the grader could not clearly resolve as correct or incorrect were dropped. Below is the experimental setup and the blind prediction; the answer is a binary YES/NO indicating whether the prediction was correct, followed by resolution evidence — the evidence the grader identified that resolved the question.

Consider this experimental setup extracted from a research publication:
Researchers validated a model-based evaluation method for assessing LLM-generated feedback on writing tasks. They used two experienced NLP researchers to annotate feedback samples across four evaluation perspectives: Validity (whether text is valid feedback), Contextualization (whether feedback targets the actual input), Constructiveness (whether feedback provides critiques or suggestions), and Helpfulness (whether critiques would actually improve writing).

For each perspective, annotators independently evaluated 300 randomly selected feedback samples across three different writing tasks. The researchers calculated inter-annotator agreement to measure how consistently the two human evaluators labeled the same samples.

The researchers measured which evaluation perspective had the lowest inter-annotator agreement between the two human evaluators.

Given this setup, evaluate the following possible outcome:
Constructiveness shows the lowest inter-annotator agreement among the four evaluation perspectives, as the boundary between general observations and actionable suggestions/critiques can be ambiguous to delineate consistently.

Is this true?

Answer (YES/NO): NO